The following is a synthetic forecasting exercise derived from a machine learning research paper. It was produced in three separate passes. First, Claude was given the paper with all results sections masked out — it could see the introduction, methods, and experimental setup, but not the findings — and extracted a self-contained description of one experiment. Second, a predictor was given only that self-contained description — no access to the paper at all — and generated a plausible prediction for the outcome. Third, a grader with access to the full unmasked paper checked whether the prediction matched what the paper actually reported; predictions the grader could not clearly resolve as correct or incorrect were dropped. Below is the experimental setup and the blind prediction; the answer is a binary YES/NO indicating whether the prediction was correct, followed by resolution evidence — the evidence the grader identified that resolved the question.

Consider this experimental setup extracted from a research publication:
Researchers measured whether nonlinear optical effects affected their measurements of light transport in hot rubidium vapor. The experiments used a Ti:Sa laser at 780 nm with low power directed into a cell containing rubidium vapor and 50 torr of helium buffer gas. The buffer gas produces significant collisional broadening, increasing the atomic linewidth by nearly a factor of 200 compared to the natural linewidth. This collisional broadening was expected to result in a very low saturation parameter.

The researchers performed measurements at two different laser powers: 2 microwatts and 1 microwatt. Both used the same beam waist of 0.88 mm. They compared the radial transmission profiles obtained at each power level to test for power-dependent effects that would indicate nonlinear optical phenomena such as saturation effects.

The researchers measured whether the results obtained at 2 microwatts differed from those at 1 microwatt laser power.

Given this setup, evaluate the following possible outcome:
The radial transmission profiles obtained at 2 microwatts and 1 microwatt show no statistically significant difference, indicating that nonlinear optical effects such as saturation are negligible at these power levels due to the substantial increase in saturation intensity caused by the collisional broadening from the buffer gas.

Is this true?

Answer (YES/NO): YES